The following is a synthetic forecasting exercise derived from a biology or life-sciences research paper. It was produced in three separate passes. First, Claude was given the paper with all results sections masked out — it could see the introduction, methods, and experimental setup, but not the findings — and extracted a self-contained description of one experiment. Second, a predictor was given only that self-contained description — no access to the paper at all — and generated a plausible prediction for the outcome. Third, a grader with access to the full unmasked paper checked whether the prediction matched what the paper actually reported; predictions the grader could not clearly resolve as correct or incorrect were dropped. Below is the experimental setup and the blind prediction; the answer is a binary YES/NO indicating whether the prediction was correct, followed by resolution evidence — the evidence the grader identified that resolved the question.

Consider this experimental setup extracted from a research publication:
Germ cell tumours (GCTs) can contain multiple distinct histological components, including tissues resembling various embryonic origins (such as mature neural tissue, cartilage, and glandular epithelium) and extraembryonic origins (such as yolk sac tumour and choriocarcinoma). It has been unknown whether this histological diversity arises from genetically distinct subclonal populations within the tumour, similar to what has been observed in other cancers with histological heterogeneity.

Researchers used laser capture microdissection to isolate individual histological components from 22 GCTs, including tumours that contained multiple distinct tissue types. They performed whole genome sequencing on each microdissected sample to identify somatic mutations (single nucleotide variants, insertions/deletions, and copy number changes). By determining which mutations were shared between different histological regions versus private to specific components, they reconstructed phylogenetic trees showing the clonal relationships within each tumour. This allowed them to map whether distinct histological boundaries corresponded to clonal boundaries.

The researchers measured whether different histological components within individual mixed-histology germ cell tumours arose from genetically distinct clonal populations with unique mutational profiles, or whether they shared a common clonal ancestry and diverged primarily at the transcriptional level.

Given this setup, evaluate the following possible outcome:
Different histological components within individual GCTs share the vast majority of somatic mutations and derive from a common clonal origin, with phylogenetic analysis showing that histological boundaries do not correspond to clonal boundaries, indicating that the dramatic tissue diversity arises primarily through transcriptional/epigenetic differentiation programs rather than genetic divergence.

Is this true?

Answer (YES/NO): YES